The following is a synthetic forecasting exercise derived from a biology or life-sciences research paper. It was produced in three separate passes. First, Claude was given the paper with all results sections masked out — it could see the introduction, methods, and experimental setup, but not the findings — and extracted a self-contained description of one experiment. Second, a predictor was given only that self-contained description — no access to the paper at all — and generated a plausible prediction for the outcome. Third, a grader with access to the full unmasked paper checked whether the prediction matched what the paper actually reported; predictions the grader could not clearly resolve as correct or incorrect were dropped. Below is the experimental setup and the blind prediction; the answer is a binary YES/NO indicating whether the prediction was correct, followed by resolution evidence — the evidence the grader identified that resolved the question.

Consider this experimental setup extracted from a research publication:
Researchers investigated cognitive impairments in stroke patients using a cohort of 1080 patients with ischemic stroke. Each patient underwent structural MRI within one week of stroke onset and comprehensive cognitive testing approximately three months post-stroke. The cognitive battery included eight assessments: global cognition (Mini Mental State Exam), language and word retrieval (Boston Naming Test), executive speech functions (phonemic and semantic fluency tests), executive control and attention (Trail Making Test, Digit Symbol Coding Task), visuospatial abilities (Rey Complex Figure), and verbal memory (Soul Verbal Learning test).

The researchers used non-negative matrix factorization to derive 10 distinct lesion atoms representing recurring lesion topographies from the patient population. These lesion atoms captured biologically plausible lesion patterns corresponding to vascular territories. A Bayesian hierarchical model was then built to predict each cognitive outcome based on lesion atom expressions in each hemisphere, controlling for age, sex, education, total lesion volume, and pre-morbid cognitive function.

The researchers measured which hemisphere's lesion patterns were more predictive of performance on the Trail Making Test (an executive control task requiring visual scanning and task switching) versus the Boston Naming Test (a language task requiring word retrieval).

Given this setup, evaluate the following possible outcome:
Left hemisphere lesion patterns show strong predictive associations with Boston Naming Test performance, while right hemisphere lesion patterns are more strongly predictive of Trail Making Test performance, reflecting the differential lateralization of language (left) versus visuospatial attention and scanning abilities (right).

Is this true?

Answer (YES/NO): YES